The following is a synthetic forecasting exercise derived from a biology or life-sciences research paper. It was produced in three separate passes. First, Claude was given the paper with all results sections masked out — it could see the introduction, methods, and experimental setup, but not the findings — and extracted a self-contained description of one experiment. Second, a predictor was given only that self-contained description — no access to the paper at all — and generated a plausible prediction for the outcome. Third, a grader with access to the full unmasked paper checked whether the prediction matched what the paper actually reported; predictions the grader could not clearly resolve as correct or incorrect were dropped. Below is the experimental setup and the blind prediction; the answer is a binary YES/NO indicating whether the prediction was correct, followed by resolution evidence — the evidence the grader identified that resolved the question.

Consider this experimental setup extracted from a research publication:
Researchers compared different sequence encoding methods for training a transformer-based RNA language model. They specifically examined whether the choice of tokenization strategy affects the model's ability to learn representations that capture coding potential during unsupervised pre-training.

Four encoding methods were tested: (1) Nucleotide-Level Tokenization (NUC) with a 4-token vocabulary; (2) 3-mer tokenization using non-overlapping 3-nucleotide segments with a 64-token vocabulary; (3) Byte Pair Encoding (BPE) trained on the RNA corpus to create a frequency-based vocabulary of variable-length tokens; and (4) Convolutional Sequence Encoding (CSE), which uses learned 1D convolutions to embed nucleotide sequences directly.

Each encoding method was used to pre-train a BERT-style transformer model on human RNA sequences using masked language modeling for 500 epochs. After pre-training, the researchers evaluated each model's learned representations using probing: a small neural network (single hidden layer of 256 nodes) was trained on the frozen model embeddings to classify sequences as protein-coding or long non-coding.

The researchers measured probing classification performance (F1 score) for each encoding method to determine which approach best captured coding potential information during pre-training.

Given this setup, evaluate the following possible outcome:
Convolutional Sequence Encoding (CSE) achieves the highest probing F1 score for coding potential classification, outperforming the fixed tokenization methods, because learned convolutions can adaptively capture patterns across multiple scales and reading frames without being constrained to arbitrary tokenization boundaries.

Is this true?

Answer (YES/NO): NO